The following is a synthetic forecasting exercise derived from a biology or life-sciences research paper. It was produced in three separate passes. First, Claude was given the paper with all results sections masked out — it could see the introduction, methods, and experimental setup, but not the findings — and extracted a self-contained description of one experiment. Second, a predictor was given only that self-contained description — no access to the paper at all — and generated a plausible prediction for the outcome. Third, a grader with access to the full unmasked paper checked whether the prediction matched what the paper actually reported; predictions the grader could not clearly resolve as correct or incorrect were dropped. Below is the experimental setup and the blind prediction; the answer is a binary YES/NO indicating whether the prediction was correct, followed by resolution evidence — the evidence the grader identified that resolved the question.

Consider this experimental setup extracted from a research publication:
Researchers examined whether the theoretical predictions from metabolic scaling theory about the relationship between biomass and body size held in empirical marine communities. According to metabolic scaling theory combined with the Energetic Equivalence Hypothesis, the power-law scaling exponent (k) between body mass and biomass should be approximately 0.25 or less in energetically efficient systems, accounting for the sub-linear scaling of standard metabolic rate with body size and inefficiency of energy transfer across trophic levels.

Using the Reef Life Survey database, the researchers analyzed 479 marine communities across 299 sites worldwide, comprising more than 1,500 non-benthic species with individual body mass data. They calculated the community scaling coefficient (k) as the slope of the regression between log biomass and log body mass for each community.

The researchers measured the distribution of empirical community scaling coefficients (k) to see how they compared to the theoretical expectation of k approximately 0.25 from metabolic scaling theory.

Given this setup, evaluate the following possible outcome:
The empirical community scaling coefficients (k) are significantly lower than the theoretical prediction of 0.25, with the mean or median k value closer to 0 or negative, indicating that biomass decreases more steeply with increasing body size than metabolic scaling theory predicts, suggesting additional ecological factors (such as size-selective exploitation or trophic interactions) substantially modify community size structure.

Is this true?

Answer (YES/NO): NO